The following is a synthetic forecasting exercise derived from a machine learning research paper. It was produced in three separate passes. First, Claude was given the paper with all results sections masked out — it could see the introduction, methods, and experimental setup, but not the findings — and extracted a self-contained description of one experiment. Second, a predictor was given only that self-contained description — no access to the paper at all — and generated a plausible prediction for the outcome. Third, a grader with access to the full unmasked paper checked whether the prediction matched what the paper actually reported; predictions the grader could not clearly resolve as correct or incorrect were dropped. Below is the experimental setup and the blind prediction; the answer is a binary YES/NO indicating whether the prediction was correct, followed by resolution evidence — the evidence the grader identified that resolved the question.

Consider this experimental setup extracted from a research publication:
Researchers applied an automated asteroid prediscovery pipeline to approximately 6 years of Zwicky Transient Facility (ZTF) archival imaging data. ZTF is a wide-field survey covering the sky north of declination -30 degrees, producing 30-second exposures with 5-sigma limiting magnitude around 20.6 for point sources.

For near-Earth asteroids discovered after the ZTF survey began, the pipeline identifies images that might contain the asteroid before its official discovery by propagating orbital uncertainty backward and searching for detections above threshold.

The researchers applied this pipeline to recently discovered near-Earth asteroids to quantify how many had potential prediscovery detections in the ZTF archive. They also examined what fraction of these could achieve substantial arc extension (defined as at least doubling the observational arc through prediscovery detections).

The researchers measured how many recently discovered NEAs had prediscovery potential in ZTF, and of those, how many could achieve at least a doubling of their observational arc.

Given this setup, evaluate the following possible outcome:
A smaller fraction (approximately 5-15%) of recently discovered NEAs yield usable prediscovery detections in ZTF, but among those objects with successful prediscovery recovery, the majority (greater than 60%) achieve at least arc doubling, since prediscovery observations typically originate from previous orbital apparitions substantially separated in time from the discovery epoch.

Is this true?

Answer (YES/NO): NO